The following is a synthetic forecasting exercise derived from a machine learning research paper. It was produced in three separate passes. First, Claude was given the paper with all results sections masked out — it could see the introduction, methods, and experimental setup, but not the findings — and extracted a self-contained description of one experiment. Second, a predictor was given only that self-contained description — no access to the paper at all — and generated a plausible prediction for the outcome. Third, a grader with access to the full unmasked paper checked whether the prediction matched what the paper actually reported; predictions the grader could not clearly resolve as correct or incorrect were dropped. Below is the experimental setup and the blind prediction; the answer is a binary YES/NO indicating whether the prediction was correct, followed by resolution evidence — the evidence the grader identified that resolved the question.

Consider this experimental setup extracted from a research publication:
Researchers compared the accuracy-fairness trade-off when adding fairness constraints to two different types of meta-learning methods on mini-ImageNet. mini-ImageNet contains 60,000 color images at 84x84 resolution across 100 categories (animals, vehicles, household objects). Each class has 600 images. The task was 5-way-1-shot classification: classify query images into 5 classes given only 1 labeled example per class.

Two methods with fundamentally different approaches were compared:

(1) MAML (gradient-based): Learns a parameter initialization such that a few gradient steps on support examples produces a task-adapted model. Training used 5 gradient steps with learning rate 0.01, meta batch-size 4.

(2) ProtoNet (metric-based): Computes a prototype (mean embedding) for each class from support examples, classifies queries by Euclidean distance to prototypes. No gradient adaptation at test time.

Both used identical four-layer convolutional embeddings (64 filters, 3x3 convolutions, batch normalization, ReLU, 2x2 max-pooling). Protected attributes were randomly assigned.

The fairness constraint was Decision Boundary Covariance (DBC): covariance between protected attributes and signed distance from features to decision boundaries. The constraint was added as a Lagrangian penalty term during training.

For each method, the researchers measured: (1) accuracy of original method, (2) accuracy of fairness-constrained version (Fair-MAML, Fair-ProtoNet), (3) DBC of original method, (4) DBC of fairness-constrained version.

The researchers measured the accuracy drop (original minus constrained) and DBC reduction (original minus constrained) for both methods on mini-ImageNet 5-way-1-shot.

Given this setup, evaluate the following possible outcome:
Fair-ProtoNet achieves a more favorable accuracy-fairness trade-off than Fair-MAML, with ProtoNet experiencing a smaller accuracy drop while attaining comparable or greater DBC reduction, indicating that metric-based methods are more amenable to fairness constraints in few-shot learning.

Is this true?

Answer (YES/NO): NO